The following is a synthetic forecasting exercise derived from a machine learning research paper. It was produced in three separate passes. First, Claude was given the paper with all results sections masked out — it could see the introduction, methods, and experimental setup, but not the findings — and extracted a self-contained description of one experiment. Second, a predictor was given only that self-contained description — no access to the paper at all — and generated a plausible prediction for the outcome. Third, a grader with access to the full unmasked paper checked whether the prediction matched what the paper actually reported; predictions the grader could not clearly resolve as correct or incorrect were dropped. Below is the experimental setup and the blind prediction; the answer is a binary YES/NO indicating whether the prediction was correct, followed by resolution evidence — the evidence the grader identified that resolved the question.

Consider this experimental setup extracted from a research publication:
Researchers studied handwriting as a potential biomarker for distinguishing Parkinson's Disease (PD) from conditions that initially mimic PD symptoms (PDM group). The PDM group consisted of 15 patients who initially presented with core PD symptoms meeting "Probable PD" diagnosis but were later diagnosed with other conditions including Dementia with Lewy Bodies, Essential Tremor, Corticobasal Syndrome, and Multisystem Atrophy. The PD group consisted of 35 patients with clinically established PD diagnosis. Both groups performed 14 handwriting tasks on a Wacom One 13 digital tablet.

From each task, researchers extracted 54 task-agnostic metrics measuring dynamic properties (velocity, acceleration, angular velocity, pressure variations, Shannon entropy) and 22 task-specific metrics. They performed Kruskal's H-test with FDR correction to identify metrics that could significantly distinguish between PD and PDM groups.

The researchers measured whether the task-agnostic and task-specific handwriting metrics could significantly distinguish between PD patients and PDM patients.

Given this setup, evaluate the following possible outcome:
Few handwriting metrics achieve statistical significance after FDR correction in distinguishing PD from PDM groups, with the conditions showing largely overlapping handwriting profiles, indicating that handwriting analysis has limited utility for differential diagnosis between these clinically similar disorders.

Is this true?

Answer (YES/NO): NO